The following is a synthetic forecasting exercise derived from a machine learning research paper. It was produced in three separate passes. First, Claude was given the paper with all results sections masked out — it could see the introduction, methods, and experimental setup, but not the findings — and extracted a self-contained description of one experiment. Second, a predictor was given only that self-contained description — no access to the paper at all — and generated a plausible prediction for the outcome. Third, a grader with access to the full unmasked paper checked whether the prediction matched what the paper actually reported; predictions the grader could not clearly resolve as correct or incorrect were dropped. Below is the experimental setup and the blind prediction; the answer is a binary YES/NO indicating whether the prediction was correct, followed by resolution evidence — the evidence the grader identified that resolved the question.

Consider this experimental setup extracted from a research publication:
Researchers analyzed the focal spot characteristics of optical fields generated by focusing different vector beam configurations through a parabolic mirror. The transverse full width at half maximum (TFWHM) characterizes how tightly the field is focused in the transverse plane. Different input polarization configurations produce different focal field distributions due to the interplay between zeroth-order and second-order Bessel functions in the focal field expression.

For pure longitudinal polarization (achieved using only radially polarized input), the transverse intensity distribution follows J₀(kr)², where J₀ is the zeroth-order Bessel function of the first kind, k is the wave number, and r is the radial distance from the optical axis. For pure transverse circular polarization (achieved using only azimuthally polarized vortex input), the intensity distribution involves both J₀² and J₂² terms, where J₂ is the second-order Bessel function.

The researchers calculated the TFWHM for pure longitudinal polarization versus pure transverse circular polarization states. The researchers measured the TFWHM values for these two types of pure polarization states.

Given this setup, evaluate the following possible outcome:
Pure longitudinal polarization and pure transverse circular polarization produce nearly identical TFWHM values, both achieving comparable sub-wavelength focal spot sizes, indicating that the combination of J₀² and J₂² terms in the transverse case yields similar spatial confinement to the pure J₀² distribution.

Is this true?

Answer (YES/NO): NO